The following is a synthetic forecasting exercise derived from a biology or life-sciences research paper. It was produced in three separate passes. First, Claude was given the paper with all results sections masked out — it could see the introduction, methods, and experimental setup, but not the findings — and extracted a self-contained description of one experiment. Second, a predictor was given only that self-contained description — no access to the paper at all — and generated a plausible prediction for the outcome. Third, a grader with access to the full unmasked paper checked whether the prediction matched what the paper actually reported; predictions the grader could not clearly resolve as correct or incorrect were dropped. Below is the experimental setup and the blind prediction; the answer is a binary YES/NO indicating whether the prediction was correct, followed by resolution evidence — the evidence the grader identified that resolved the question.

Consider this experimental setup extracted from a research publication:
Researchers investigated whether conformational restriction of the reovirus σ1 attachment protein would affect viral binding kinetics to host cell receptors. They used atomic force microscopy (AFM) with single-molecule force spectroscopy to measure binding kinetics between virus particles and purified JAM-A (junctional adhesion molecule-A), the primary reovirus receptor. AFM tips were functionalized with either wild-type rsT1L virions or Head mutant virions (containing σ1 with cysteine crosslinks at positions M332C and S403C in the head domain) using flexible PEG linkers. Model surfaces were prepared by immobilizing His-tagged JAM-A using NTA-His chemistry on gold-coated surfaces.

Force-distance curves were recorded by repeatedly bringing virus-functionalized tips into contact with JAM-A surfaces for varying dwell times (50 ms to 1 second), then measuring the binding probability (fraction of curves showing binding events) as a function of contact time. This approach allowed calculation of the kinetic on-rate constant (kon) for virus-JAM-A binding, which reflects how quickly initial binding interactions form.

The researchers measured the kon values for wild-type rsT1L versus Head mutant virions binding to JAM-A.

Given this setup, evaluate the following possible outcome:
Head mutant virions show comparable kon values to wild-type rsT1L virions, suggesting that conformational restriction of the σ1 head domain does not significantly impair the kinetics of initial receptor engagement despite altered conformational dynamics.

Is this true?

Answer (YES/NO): NO